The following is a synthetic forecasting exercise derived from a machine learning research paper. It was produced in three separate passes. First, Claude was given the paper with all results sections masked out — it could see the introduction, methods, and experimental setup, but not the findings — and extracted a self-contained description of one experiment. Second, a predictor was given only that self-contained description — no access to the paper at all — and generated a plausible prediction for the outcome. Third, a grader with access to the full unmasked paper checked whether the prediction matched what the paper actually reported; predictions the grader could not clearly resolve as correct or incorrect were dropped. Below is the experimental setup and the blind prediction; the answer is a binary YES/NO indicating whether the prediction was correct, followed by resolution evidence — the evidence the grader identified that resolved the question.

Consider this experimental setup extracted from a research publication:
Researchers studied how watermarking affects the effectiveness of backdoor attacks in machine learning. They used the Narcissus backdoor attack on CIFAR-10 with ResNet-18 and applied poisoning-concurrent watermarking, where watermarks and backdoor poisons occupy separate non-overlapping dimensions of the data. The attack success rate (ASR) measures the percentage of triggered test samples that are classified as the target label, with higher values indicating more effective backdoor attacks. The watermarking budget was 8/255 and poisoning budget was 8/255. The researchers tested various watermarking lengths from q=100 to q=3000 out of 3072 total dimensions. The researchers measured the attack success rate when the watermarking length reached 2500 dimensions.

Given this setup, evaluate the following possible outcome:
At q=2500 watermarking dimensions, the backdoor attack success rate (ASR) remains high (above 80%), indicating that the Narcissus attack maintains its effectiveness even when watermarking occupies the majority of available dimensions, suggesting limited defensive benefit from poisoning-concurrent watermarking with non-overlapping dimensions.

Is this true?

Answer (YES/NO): NO